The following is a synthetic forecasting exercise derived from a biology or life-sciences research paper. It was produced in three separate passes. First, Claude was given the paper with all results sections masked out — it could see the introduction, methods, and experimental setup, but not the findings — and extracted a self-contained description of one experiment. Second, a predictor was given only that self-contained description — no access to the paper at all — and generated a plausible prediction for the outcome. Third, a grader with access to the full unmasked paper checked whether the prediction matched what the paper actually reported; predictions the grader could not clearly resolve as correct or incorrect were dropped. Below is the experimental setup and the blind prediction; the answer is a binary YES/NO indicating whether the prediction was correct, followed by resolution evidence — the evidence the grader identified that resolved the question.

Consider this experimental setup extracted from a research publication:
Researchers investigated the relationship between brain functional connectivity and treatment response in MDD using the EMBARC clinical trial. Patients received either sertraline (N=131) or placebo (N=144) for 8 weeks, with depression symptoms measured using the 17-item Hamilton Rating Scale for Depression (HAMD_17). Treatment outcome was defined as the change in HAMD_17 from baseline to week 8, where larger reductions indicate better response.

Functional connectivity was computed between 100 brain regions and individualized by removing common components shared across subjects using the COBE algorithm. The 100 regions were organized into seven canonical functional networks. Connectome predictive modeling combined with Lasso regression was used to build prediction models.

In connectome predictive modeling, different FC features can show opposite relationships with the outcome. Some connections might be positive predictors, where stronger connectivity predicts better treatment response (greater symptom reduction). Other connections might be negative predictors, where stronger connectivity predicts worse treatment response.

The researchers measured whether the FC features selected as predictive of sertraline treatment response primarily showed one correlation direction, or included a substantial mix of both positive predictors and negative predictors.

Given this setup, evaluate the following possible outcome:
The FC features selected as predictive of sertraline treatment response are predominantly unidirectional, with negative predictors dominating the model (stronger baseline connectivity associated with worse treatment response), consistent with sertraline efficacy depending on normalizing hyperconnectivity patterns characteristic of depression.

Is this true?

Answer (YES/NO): NO